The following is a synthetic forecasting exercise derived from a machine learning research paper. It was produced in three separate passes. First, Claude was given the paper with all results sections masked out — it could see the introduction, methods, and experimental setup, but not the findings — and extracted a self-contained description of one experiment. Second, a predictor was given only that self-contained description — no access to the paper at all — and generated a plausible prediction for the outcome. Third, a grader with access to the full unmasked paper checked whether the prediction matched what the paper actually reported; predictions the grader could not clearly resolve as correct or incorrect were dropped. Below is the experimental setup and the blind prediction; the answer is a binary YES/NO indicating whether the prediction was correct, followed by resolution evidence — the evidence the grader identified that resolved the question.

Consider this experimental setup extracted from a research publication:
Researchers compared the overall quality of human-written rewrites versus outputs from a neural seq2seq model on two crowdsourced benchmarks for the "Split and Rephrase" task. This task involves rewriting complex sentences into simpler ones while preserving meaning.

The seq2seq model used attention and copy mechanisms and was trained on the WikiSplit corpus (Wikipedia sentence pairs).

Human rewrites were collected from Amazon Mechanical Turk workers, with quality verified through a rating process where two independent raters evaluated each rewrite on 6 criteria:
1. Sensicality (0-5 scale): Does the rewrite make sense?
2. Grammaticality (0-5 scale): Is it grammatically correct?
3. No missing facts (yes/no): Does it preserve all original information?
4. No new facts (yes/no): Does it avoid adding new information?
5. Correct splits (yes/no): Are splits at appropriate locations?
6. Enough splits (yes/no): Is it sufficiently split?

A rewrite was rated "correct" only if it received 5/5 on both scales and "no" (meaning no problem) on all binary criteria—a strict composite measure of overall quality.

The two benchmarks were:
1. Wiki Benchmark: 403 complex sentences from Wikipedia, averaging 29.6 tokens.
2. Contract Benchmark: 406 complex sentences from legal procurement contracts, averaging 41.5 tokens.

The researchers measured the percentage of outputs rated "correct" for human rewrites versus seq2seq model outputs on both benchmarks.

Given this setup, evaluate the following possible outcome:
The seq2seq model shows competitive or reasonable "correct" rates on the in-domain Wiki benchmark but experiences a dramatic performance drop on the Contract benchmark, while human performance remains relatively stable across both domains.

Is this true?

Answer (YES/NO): NO